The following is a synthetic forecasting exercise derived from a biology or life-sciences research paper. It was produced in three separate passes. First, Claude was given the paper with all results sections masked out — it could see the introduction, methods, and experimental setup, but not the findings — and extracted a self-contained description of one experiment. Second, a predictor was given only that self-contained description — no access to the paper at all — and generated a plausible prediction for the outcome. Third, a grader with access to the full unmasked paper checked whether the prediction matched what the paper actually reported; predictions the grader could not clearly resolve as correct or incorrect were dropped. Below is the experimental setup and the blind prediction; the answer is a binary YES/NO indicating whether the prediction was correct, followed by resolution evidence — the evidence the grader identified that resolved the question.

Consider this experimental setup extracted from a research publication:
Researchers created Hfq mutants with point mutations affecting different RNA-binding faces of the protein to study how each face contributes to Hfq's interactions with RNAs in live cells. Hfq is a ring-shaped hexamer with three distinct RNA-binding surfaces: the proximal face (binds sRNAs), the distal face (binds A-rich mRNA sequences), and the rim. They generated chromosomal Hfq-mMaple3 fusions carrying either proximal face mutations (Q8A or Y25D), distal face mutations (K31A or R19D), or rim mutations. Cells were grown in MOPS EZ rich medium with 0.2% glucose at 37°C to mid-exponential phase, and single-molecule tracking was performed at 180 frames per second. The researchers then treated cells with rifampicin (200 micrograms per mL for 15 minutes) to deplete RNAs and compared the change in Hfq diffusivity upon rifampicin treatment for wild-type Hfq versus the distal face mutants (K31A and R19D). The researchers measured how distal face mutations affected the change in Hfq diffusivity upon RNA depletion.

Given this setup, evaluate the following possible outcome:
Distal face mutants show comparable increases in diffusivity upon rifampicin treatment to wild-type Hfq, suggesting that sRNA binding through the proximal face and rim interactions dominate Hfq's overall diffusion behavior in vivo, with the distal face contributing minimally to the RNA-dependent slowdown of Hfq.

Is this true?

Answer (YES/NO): NO